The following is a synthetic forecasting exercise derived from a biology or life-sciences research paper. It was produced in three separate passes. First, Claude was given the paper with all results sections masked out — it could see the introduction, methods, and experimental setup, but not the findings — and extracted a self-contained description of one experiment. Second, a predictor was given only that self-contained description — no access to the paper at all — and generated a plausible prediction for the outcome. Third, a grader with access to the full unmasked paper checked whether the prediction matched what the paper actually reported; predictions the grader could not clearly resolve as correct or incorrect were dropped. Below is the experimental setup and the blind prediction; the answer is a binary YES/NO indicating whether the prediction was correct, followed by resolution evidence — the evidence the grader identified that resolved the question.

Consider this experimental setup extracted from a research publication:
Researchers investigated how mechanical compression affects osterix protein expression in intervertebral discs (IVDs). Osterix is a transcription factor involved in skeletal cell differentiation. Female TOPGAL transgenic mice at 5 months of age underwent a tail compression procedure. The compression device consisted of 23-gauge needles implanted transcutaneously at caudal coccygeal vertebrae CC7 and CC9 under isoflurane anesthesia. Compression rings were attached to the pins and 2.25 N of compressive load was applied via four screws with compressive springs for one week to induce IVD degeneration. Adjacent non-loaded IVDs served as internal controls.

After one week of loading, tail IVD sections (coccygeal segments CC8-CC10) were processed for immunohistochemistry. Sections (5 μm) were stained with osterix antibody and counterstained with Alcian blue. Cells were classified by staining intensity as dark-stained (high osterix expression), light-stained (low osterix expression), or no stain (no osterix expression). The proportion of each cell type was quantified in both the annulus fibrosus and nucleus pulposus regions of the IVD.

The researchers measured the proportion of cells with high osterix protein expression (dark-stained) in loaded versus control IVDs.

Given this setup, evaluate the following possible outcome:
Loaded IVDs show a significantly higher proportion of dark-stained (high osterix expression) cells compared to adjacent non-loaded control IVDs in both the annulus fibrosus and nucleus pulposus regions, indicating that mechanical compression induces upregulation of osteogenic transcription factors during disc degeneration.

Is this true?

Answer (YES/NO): NO